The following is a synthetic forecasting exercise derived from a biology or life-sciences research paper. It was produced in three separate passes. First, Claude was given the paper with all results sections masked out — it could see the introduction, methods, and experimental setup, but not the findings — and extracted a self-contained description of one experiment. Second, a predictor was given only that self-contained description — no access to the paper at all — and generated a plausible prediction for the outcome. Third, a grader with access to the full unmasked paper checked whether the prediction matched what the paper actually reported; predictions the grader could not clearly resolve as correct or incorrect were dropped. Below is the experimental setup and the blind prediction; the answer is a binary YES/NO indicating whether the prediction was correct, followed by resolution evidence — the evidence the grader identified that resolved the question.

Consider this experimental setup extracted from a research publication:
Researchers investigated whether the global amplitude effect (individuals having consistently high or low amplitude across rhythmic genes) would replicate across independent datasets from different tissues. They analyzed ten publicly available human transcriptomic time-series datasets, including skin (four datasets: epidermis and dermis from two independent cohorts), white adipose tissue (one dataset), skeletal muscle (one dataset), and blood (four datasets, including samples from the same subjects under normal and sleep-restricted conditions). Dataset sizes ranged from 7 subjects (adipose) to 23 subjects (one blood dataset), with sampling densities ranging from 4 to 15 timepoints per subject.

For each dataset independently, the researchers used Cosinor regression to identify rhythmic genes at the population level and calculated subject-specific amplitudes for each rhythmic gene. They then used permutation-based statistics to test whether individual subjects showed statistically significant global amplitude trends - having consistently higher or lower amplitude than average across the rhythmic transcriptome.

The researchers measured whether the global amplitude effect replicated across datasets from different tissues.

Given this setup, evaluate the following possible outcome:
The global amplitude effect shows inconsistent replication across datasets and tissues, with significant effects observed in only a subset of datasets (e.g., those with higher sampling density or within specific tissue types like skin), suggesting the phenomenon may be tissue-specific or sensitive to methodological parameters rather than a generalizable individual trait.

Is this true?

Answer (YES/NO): NO